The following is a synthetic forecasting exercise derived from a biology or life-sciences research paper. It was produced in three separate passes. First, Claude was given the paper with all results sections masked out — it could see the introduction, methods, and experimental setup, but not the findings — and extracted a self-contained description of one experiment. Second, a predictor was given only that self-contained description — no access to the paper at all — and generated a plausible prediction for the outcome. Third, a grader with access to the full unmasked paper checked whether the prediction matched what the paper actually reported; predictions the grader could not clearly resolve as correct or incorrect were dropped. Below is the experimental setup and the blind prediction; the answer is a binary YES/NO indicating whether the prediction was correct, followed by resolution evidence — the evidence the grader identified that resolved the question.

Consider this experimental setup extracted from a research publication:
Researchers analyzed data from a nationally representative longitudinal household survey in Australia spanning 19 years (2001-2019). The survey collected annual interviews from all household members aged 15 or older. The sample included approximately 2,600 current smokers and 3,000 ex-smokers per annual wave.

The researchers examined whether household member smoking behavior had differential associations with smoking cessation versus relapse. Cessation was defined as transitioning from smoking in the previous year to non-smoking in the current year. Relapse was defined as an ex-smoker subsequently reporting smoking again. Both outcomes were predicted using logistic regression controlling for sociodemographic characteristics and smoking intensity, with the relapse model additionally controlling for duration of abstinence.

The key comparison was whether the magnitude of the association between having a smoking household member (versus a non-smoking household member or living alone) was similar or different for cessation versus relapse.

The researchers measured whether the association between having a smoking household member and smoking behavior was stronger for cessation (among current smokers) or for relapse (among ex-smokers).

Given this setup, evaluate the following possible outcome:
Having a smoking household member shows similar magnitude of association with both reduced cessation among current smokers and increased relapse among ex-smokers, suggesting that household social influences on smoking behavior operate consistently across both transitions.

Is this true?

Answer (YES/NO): YES